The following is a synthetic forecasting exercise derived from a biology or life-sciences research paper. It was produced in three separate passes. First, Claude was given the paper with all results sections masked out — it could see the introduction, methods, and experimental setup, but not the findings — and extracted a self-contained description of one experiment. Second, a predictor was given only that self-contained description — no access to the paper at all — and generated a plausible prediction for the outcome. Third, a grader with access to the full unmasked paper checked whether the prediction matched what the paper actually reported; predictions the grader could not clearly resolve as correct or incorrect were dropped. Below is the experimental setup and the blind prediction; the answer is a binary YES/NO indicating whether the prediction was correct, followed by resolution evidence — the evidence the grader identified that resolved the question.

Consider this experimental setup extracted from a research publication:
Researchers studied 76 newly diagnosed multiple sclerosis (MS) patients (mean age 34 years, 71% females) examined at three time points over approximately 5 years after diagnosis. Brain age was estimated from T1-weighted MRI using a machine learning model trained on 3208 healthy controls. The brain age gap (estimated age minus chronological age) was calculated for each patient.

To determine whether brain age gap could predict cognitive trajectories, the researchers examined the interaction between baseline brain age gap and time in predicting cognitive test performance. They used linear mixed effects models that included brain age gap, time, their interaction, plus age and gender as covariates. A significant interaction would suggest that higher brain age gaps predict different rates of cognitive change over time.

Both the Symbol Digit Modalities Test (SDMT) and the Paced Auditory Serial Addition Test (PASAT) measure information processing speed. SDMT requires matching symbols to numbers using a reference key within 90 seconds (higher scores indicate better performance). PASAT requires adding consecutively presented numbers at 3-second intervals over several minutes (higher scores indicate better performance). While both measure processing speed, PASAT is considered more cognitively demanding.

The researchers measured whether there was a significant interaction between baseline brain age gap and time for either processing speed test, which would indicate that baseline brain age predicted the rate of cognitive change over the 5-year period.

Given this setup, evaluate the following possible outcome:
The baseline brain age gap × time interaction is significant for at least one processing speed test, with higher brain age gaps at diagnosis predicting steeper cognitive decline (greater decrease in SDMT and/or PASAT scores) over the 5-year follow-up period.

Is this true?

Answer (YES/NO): NO